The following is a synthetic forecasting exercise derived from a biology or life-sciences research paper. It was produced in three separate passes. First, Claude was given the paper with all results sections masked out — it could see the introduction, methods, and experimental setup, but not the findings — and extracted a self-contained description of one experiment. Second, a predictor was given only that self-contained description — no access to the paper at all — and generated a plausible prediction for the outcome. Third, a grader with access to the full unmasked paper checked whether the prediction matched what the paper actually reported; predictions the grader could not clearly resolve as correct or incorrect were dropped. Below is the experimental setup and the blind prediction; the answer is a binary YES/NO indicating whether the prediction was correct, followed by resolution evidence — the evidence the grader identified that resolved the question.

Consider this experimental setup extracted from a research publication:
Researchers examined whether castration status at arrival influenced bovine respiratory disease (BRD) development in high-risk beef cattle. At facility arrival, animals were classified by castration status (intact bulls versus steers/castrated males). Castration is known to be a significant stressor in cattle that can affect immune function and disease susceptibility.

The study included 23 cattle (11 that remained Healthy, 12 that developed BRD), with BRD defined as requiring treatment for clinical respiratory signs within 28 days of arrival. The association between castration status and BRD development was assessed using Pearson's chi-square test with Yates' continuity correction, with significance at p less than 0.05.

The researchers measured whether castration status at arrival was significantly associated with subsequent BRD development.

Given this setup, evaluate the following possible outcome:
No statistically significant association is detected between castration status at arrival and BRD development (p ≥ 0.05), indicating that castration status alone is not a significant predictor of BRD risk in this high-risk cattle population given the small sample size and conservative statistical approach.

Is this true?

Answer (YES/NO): YES